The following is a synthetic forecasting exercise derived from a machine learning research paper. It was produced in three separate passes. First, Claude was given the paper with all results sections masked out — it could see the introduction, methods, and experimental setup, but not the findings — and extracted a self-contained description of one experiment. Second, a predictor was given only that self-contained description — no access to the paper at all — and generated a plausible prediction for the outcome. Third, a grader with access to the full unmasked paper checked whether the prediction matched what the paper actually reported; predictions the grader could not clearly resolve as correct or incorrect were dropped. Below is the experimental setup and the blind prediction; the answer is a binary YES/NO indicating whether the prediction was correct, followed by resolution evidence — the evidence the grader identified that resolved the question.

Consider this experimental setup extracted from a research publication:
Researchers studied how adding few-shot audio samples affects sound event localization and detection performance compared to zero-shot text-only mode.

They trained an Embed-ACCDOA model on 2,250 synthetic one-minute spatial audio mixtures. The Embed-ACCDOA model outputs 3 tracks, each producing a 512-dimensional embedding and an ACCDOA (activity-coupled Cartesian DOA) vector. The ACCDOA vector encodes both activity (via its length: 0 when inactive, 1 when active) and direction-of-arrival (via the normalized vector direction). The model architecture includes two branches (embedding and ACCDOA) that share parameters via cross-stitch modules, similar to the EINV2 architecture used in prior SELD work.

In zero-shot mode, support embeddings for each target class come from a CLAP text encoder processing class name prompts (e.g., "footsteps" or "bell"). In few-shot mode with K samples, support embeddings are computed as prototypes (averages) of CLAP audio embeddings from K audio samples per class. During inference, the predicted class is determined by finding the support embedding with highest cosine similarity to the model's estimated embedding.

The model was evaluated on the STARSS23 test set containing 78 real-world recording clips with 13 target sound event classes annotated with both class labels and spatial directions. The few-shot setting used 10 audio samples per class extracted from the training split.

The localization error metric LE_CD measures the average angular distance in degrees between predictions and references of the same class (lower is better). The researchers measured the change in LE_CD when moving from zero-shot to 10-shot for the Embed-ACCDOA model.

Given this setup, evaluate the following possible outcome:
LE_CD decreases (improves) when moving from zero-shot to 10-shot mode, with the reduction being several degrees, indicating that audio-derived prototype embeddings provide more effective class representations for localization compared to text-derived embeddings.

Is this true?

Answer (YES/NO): NO